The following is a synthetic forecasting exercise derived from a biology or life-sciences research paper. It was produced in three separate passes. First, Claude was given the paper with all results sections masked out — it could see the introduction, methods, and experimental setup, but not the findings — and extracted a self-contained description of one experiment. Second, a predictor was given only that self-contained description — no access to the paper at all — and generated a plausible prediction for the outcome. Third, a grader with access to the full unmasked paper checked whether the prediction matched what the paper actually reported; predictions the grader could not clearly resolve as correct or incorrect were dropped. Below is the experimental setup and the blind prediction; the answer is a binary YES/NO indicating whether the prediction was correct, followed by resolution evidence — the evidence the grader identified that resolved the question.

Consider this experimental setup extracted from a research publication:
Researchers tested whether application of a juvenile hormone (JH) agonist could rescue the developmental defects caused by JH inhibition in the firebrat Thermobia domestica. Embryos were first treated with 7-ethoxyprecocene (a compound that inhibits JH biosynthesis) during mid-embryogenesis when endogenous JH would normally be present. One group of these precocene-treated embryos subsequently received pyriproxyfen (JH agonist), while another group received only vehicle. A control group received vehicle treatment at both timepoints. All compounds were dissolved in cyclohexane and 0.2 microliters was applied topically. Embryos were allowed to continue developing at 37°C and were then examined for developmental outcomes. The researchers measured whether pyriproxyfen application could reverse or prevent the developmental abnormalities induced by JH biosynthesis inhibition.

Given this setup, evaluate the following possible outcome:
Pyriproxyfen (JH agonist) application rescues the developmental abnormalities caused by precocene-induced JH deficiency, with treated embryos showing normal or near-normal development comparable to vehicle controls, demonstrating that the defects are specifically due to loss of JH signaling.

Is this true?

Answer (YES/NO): YES